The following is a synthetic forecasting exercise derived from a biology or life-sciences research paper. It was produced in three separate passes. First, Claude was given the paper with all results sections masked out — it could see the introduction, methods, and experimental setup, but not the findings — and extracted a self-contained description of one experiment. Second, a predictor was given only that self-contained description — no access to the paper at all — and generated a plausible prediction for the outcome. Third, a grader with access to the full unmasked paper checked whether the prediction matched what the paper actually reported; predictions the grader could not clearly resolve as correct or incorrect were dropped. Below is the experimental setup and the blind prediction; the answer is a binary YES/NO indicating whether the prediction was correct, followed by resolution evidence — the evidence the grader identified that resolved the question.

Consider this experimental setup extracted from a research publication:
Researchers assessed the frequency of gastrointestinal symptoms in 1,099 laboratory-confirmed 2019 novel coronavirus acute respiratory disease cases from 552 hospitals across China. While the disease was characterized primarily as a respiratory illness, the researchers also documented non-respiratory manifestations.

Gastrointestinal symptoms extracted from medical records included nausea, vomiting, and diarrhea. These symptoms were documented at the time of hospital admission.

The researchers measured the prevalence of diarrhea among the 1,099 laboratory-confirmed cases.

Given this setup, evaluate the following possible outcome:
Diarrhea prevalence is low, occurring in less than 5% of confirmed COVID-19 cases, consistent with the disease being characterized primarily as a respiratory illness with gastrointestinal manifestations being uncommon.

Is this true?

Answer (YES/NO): YES